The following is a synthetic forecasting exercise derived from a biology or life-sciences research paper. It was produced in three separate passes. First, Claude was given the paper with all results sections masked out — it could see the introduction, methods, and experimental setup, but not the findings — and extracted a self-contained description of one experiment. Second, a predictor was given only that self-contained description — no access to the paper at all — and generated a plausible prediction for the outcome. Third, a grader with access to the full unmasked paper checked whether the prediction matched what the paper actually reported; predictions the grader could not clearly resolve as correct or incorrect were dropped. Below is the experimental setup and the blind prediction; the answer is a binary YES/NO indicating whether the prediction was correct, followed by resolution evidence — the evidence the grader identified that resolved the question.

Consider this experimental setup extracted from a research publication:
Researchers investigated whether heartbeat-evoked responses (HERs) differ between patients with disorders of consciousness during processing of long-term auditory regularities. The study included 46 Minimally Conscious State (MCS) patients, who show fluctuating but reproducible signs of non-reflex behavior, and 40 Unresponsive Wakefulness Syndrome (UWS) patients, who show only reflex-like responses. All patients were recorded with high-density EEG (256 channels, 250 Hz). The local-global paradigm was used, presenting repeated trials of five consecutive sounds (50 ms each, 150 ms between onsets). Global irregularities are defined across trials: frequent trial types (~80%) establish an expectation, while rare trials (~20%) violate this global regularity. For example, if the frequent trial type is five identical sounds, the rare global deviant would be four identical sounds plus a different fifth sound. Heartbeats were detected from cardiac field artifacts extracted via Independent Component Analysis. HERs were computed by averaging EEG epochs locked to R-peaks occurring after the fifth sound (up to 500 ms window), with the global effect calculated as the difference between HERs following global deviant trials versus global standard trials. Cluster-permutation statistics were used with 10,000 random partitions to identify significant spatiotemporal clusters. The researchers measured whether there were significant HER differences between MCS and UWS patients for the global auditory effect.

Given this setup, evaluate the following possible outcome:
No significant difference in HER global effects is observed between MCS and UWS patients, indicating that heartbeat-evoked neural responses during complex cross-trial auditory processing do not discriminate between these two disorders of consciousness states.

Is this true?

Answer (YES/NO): NO